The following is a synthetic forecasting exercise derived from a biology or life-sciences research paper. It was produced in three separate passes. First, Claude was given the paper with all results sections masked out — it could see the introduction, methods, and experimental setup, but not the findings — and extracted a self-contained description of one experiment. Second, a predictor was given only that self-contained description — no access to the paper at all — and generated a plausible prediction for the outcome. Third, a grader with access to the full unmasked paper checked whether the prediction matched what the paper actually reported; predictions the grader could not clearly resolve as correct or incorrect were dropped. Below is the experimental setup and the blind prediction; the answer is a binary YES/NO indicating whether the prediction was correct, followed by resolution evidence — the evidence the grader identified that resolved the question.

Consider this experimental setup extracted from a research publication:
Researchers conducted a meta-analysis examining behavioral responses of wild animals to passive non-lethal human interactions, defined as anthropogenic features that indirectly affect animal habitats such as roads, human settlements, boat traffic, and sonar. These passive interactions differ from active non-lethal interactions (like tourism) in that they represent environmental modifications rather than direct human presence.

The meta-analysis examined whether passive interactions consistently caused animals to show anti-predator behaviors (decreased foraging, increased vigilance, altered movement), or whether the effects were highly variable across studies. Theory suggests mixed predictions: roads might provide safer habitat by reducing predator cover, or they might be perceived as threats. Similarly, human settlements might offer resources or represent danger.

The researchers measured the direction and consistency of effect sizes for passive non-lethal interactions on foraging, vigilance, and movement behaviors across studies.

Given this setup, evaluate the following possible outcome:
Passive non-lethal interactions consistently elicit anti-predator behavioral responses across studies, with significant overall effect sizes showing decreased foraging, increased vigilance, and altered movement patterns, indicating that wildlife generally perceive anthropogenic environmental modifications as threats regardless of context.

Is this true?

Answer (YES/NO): NO